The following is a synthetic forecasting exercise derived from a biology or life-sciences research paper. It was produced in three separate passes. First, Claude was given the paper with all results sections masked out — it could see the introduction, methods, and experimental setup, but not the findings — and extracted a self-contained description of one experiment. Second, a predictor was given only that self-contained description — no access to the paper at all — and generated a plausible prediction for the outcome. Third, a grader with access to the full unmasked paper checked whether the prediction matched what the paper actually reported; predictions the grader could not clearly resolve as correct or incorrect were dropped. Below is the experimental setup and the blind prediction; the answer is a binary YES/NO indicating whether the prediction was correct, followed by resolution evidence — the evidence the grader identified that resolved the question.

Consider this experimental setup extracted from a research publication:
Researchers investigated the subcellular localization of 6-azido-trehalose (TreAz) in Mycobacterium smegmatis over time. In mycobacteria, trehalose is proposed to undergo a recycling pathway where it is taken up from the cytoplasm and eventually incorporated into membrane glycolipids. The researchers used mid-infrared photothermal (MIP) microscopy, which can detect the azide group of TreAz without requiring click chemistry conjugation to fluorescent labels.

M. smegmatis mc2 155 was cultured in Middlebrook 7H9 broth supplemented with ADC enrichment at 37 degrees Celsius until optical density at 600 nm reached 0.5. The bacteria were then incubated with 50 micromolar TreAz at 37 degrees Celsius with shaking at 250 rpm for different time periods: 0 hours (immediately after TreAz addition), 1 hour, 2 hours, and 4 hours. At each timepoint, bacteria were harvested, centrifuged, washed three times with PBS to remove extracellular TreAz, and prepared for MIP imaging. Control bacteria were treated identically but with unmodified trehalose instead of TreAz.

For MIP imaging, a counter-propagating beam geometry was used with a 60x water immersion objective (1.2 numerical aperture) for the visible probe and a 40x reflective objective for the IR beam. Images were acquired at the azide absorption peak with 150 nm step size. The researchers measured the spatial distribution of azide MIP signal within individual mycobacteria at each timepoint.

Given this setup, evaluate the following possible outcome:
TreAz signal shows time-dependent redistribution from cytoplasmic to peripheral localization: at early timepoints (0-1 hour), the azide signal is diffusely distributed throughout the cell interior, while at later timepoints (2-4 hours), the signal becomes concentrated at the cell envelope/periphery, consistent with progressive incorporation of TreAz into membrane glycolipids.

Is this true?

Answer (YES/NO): YES